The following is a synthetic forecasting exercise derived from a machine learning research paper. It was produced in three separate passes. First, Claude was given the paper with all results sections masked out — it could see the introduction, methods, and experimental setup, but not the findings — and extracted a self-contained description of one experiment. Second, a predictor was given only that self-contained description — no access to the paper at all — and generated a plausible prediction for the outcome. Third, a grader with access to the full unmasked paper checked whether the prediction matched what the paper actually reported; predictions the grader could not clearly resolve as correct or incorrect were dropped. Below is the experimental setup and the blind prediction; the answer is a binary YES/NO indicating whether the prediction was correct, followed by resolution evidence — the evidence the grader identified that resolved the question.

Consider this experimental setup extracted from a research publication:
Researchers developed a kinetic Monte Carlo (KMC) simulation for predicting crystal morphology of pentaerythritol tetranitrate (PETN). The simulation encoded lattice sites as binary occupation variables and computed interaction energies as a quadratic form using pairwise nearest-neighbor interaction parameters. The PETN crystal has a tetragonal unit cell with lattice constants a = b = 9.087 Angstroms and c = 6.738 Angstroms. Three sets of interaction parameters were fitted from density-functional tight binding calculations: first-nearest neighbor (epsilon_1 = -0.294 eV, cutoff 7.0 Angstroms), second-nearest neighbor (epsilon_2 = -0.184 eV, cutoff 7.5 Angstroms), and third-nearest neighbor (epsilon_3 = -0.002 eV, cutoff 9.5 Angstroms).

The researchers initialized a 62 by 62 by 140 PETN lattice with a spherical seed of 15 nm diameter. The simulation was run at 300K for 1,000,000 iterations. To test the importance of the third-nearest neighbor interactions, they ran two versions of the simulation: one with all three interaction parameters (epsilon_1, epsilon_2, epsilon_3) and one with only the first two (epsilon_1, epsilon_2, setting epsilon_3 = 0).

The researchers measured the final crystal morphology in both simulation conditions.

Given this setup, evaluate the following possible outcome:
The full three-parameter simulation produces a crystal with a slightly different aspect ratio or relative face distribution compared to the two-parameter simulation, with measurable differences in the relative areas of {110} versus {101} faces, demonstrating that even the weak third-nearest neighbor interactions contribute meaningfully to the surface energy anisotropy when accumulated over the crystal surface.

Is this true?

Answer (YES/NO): NO